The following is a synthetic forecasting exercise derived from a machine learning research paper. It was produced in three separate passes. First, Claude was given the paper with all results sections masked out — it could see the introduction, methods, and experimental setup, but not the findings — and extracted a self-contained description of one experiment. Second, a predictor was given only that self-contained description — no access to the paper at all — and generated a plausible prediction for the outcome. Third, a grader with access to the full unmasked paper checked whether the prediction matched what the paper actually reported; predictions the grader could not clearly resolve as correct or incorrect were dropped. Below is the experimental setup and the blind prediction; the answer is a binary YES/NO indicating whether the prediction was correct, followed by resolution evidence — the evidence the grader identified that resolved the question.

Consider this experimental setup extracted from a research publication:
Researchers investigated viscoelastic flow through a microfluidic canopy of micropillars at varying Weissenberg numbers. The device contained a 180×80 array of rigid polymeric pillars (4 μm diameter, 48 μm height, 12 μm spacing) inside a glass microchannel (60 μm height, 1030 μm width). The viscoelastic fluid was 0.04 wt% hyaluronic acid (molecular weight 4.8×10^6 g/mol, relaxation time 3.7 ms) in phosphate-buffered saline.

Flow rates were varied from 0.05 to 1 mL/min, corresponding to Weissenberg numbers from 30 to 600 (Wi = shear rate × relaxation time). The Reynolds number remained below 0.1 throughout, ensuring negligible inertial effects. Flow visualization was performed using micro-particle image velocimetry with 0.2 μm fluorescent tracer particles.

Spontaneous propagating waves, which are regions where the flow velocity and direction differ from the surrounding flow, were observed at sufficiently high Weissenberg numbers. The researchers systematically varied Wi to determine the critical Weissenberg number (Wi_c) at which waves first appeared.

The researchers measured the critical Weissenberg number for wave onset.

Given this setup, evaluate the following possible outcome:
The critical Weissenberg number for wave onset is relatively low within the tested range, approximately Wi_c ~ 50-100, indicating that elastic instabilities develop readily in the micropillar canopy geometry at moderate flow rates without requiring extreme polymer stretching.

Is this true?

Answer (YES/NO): NO